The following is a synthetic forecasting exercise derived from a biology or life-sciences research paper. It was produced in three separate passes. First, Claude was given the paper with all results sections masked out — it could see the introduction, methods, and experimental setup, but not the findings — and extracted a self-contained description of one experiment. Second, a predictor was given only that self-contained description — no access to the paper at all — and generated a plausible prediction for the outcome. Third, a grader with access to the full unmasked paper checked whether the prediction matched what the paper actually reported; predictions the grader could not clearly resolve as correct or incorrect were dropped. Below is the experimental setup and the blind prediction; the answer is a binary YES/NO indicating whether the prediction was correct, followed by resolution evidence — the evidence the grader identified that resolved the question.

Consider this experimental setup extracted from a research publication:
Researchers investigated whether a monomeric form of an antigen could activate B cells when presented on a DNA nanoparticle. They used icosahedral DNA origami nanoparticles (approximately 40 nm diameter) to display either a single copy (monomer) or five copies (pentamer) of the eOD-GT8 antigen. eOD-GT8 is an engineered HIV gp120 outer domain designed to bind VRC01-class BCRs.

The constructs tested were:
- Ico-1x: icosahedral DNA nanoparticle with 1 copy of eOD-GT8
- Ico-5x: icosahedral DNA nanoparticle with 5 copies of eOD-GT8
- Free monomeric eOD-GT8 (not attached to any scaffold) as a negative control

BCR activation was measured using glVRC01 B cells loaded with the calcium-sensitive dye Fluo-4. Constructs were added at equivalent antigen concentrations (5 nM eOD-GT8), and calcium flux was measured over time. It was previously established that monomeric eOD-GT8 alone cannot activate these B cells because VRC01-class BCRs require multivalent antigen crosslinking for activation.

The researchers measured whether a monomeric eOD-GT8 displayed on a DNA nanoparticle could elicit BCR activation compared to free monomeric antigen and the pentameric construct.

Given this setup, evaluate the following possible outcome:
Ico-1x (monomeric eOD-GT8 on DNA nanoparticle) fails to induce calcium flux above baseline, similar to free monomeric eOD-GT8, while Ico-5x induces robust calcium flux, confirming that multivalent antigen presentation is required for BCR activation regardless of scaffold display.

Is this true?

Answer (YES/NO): YES